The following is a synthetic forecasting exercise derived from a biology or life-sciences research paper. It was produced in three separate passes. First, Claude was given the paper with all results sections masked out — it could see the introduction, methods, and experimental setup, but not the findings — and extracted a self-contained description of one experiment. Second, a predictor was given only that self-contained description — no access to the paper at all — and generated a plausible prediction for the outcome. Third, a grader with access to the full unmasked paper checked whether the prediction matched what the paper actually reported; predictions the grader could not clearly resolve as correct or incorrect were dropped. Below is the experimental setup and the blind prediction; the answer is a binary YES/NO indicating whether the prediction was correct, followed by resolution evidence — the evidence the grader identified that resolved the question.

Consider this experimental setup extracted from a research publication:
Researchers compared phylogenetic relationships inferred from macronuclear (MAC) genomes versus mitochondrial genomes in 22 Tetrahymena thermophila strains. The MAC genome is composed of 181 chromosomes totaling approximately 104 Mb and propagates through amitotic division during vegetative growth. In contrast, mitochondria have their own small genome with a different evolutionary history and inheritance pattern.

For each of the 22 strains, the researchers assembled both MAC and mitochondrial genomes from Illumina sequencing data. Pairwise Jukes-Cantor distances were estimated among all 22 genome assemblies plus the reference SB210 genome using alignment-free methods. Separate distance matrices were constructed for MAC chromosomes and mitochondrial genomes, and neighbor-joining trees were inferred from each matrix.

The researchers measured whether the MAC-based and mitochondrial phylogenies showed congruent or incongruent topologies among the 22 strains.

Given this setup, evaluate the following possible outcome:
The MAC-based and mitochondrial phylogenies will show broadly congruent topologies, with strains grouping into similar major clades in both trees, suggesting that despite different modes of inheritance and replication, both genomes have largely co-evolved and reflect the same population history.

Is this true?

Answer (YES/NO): NO